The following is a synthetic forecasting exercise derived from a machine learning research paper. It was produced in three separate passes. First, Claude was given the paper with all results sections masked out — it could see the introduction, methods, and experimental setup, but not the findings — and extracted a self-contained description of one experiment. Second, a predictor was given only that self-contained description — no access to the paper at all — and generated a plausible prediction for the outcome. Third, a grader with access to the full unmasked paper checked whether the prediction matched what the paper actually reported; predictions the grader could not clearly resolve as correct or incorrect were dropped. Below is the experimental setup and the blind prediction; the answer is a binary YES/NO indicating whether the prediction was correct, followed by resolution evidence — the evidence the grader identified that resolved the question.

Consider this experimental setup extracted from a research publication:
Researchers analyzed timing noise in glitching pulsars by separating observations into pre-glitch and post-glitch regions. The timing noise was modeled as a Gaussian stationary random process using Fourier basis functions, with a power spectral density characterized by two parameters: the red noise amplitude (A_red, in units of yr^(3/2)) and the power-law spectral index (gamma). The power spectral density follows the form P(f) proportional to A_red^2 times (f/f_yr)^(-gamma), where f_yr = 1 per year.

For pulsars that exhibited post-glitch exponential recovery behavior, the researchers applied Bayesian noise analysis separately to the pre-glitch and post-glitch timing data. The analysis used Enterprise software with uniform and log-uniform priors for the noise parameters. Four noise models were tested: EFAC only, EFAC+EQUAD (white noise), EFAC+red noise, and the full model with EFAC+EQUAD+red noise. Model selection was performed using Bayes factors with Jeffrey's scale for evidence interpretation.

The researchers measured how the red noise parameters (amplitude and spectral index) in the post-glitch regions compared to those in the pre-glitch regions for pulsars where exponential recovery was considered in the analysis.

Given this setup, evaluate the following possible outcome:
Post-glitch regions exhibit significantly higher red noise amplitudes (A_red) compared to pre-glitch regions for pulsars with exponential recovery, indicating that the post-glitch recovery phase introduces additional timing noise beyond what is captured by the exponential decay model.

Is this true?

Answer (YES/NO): YES